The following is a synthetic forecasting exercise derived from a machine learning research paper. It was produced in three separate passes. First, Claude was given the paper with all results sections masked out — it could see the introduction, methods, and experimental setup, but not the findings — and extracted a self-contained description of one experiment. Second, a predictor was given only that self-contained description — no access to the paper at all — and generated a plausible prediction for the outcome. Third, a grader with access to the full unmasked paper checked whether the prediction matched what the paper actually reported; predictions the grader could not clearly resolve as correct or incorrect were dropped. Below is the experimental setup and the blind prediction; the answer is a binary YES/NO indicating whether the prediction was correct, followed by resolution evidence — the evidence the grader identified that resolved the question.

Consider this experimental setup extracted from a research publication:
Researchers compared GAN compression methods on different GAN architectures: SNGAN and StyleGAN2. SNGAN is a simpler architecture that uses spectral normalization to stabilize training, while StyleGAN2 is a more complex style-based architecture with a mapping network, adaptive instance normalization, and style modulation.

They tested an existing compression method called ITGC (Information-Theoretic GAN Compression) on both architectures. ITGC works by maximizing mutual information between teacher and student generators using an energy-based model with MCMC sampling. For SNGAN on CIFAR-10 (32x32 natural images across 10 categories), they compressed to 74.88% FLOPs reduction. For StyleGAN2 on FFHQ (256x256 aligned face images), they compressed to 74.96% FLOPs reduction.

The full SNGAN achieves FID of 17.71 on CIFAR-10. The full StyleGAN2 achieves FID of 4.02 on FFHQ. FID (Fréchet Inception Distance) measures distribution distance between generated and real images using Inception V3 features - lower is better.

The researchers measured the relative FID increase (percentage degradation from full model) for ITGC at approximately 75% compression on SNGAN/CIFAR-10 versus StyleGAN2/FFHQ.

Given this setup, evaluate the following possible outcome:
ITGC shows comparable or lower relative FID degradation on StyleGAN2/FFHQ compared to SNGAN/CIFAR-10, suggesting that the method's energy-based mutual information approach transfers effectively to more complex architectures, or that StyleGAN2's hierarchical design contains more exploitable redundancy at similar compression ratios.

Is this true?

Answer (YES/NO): YES